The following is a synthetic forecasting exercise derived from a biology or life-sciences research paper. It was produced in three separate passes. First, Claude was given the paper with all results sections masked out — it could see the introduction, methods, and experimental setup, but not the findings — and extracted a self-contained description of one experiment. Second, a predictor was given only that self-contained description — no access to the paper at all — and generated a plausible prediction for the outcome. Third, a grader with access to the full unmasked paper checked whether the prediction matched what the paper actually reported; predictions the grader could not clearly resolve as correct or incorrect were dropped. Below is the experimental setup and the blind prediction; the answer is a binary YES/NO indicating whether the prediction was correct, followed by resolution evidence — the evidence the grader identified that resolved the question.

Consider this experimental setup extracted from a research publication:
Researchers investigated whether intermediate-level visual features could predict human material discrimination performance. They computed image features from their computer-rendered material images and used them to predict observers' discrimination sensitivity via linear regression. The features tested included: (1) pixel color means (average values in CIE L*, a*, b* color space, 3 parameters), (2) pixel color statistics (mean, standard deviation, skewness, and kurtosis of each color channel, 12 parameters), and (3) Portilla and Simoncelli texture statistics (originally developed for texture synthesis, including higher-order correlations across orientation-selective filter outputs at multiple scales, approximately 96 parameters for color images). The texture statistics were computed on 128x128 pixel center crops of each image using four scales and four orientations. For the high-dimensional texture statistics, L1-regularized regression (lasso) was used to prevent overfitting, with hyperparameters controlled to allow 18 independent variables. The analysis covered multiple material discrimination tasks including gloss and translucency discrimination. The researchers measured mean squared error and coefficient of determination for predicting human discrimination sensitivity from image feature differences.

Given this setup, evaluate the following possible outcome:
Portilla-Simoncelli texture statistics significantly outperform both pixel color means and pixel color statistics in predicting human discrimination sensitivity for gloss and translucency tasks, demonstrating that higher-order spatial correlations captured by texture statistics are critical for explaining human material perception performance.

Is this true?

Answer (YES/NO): YES